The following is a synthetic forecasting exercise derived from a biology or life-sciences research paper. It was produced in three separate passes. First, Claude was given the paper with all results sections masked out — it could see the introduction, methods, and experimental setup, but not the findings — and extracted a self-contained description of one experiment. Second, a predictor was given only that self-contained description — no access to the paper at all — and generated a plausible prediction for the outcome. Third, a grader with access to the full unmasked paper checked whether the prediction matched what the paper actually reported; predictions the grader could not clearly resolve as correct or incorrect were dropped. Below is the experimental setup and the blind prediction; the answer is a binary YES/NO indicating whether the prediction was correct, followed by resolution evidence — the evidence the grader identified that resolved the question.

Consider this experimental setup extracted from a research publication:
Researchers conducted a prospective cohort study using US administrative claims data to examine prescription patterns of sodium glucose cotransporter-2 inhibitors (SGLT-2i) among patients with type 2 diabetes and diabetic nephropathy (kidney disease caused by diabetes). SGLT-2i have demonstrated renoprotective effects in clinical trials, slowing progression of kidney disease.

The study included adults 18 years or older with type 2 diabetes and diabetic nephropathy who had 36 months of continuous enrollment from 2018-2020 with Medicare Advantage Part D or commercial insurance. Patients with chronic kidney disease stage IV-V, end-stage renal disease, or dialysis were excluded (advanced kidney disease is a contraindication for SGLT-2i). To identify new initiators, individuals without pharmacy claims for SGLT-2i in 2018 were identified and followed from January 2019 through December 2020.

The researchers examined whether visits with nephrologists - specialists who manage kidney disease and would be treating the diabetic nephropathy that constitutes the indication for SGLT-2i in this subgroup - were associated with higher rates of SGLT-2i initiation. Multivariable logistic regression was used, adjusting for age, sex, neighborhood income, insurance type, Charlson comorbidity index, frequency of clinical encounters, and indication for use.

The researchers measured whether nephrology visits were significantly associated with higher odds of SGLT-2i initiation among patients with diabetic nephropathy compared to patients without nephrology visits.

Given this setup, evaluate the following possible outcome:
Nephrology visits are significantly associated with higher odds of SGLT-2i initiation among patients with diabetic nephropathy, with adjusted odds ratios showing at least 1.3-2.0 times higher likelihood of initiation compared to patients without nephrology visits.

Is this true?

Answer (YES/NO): NO